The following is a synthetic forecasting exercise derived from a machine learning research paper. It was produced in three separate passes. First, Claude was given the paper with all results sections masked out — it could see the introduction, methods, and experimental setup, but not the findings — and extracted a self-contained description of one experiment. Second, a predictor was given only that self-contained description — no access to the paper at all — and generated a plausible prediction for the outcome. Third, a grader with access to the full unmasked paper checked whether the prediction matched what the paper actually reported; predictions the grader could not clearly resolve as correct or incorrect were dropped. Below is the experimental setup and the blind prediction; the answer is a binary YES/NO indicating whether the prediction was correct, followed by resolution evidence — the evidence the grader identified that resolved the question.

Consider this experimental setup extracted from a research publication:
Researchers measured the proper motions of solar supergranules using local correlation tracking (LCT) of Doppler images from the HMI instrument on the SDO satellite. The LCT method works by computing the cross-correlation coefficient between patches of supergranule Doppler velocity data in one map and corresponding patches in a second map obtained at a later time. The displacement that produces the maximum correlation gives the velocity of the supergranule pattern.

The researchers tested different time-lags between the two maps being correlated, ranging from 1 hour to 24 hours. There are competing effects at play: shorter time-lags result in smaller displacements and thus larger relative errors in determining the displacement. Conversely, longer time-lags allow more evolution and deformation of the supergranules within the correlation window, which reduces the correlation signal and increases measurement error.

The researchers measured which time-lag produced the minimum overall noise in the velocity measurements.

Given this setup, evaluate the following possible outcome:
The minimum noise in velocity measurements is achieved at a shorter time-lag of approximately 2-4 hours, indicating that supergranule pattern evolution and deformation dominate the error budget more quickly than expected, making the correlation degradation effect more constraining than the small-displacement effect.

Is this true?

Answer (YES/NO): YES